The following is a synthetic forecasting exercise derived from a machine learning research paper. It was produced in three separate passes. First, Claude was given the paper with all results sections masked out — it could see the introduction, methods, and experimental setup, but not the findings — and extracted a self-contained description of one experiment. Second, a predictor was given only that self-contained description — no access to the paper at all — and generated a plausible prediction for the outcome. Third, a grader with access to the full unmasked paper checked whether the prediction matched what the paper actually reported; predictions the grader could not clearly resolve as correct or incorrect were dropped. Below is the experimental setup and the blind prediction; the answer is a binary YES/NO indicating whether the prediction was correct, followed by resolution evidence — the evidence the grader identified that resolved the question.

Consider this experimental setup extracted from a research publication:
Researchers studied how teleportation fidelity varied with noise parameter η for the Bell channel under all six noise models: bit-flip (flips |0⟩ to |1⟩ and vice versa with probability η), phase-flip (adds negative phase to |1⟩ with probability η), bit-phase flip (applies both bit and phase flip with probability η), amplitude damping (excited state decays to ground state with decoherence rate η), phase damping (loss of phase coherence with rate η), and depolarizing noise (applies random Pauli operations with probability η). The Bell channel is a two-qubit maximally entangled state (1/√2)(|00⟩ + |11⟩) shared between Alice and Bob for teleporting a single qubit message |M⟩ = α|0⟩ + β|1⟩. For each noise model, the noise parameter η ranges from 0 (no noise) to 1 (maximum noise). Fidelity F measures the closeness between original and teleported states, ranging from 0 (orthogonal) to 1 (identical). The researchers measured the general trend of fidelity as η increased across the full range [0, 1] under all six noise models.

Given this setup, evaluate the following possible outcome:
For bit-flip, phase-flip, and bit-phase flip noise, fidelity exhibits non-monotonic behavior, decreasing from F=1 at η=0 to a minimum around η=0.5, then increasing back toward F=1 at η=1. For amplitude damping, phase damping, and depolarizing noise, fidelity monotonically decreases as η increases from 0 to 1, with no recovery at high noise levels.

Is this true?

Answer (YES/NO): NO